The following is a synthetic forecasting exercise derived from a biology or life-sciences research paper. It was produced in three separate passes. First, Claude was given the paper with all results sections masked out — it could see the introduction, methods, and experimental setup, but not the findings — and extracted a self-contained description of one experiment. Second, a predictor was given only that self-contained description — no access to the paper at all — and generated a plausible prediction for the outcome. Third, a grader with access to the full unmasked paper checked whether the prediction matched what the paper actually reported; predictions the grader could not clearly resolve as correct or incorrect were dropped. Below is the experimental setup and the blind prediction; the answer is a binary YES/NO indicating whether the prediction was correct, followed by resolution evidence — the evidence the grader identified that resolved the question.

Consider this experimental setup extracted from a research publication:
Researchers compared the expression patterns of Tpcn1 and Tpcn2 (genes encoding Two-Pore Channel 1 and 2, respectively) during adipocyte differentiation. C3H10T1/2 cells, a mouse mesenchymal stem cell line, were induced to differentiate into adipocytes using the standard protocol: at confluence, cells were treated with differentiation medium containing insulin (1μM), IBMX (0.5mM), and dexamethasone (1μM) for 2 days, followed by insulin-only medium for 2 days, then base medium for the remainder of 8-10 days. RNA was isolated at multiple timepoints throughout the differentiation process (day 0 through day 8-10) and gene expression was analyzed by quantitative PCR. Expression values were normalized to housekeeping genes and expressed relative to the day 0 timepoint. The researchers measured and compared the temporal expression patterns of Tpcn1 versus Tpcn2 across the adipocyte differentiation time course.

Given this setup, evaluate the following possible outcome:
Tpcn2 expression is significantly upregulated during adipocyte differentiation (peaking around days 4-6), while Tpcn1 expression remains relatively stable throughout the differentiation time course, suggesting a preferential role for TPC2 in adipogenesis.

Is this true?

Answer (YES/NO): NO